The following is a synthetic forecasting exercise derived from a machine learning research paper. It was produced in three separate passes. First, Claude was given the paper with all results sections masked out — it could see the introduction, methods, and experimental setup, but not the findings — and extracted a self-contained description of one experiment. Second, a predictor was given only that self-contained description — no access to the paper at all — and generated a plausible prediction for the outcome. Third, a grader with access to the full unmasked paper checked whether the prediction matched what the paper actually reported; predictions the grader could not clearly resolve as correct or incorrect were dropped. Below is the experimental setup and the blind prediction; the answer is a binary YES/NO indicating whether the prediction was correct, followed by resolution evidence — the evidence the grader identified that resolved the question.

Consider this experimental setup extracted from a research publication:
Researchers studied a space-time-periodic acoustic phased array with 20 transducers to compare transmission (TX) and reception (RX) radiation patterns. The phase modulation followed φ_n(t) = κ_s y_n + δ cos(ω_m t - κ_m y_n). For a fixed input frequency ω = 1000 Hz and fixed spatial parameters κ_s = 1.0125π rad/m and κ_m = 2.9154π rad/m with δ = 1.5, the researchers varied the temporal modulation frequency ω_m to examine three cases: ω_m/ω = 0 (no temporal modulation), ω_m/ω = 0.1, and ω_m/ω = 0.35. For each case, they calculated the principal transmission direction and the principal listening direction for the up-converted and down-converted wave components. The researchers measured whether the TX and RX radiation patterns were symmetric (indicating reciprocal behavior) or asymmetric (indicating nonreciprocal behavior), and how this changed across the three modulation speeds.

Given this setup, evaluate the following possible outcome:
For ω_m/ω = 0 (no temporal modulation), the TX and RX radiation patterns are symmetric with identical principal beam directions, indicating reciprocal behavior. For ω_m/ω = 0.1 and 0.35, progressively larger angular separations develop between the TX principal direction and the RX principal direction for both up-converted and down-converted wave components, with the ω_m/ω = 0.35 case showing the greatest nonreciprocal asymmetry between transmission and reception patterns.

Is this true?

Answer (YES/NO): YES